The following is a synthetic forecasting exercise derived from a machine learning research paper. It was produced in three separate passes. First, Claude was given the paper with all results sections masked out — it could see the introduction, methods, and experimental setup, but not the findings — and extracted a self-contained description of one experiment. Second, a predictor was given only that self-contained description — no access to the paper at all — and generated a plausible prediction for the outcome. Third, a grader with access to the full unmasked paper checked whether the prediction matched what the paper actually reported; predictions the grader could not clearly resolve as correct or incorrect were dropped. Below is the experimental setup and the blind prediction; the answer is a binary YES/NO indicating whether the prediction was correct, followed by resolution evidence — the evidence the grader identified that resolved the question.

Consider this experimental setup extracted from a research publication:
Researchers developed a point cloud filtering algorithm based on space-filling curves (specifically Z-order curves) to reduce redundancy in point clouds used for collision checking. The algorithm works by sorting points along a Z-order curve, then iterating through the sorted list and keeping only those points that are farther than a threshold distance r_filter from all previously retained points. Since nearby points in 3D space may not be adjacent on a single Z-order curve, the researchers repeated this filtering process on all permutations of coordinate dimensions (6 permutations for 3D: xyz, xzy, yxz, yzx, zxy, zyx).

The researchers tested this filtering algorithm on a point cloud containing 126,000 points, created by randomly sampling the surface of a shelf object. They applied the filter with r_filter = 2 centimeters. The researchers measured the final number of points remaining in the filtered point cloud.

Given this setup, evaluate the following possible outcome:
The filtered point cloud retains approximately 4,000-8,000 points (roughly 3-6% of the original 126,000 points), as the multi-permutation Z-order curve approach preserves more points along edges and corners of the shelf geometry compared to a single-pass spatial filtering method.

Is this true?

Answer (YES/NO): NO